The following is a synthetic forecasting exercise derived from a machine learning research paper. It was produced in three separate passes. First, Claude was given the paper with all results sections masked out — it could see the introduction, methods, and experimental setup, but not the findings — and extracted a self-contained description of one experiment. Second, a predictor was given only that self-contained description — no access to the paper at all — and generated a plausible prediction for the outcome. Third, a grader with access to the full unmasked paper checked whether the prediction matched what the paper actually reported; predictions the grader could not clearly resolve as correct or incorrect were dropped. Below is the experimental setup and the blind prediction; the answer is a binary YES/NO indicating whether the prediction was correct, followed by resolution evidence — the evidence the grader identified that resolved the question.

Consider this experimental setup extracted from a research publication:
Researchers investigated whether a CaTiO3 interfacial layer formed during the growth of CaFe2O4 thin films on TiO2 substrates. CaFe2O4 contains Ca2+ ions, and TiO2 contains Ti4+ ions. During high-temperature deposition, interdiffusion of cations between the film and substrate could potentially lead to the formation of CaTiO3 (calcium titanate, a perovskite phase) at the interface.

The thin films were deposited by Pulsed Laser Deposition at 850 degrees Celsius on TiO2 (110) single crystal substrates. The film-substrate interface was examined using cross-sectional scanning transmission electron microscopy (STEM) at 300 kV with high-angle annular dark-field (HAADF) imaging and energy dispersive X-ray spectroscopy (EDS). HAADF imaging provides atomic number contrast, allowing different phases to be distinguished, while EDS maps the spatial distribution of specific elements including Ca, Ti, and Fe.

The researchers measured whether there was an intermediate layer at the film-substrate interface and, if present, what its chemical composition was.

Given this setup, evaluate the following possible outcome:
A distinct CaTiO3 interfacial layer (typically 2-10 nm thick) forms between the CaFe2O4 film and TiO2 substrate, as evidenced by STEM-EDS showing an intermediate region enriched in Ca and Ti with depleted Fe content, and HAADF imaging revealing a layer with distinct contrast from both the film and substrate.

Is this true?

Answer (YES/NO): YES